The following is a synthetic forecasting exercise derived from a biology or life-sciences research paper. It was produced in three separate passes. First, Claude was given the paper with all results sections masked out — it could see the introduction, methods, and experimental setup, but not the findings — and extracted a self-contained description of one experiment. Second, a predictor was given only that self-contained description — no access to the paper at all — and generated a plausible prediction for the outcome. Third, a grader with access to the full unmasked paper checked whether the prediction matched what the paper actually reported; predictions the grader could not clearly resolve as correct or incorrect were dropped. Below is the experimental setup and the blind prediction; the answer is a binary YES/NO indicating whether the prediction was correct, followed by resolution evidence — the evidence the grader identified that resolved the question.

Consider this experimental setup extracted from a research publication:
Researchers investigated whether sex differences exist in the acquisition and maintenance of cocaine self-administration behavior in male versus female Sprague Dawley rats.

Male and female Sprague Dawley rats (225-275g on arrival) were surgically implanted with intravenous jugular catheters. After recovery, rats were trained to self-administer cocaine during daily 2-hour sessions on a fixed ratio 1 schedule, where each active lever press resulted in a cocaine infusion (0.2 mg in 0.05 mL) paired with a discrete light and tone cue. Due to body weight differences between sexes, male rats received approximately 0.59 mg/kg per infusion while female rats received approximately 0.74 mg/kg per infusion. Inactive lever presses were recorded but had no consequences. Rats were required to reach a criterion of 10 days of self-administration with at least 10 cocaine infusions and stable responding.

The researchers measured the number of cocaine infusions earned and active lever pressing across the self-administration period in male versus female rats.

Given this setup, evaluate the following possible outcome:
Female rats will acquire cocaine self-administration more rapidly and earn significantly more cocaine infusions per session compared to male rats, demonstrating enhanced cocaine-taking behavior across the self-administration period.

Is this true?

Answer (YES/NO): NO